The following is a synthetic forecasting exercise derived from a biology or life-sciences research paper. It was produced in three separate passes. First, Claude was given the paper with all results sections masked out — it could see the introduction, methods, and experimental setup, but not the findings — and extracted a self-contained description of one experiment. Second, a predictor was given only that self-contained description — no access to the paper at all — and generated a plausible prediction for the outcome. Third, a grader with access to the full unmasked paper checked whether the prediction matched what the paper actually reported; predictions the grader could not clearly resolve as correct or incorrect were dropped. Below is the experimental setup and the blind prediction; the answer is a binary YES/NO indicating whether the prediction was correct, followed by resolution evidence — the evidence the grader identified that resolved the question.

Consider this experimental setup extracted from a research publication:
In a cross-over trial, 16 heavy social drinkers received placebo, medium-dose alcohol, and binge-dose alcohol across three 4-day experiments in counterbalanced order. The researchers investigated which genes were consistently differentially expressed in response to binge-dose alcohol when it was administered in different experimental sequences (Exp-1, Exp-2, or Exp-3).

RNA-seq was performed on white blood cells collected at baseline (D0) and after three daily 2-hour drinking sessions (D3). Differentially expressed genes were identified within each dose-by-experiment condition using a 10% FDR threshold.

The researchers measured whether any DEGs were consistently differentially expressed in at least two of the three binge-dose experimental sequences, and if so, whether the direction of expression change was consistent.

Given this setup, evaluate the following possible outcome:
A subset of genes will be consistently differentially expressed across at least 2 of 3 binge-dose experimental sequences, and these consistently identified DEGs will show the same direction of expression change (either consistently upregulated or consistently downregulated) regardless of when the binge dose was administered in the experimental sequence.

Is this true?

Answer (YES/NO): NO